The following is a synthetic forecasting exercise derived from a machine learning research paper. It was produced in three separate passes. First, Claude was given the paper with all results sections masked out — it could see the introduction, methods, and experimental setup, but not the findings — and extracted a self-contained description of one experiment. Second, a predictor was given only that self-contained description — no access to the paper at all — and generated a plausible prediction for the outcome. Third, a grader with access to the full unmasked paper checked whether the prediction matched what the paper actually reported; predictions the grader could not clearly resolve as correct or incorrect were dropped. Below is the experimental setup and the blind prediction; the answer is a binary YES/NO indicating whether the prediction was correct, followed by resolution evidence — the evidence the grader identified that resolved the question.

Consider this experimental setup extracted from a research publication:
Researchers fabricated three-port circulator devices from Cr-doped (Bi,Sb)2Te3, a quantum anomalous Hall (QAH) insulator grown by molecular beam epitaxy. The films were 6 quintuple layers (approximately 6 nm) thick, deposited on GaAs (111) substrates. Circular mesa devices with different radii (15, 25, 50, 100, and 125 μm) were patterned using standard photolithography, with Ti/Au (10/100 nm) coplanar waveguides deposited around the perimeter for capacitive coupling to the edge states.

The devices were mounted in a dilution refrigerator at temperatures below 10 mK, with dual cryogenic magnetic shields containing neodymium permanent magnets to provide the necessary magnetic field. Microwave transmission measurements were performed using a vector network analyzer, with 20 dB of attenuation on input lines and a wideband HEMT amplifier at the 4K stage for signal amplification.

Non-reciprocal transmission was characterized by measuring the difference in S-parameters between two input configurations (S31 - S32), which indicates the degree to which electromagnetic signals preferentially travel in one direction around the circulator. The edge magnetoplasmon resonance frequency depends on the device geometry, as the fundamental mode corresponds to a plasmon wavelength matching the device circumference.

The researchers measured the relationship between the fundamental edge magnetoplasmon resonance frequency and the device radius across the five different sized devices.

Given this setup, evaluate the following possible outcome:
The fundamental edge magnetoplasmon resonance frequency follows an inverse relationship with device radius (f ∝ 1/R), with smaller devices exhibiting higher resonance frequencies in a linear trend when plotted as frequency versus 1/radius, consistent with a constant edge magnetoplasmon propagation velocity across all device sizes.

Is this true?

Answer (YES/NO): NO